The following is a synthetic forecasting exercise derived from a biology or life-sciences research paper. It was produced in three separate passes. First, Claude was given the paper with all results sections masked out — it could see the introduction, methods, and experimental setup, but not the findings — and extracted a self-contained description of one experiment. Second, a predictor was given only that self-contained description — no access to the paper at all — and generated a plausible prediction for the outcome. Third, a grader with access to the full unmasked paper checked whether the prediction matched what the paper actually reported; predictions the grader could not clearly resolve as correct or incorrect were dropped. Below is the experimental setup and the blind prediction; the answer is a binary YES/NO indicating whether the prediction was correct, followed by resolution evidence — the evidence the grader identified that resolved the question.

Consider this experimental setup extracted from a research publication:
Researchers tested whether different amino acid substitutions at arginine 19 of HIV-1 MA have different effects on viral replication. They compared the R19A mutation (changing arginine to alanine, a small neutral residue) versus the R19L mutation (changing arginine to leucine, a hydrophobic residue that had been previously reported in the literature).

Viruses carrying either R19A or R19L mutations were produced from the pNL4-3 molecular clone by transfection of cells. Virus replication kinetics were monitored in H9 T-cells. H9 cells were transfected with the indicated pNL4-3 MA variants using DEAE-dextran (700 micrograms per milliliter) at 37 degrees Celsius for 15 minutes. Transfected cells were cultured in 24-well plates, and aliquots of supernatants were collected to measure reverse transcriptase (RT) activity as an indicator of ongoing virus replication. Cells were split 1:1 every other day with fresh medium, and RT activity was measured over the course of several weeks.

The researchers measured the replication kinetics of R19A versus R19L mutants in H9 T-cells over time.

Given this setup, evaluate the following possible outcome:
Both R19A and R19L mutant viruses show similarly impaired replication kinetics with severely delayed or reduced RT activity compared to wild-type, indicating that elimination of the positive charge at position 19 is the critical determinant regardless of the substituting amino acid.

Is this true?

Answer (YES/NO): NO